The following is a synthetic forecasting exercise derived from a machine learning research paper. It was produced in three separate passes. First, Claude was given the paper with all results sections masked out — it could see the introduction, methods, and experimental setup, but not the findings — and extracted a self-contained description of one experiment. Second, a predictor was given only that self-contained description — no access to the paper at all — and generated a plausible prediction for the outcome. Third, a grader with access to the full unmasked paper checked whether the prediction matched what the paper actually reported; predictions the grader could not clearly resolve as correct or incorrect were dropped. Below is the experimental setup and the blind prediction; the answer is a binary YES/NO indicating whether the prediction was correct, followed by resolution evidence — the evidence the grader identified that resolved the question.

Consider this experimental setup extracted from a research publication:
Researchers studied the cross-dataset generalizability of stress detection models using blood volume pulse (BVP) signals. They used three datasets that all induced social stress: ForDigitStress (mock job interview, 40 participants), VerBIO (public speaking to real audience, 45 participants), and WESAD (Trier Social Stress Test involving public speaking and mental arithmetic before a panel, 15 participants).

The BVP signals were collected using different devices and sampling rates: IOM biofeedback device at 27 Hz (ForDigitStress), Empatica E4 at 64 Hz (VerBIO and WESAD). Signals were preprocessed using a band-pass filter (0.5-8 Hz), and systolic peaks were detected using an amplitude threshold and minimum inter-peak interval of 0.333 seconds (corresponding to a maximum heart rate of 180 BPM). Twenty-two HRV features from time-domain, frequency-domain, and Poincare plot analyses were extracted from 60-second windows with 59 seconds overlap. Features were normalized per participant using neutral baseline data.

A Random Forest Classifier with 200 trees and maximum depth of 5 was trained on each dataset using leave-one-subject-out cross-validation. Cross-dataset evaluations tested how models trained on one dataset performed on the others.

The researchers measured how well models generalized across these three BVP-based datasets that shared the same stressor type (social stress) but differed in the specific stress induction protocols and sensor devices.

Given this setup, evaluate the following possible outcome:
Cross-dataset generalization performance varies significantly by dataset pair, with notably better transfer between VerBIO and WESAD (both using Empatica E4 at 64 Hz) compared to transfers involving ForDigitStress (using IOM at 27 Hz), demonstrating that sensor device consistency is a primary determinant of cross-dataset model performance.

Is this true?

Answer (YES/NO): NO